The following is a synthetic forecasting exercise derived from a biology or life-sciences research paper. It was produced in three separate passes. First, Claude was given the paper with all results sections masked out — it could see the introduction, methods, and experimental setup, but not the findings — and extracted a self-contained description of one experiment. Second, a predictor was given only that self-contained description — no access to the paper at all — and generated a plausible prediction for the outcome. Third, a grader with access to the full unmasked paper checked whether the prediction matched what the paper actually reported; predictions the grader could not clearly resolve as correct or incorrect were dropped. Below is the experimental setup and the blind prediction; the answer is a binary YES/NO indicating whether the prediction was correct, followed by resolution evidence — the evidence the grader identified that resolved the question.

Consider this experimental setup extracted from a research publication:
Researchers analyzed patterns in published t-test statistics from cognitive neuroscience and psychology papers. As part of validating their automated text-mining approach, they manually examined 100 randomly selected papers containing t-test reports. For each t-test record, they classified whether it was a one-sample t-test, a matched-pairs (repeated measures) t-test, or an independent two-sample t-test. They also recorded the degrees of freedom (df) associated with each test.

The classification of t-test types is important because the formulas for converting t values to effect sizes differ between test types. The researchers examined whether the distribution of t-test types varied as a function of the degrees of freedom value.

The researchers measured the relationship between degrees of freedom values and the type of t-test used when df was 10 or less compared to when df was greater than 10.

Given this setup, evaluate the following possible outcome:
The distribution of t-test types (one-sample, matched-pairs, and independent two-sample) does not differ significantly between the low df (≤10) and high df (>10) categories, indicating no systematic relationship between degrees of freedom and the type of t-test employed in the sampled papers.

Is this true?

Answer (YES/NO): NO